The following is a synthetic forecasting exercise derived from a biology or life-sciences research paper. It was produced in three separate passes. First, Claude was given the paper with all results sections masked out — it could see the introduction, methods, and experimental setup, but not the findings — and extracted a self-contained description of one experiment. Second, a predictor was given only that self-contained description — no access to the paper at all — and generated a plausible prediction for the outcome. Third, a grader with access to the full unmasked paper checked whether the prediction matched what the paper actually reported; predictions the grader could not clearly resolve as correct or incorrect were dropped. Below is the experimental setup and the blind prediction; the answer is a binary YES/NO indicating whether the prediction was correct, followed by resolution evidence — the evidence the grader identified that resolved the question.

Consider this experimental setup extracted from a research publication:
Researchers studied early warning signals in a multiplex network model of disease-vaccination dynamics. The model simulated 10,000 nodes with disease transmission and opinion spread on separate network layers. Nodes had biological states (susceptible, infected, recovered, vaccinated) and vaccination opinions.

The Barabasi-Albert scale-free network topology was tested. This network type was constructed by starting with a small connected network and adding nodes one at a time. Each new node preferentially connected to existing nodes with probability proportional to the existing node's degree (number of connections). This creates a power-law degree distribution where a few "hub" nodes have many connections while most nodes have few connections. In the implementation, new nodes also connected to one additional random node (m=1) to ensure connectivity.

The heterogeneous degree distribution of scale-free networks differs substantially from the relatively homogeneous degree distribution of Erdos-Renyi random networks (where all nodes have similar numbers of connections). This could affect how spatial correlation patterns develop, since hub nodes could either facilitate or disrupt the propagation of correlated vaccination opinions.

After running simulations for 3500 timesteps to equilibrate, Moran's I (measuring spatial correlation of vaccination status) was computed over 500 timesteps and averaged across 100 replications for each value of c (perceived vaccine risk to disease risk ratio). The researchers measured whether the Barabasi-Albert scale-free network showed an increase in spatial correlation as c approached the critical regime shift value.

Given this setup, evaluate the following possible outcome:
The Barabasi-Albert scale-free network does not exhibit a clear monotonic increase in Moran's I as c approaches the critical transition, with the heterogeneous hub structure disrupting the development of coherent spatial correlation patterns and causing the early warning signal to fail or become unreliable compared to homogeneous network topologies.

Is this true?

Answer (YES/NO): NO